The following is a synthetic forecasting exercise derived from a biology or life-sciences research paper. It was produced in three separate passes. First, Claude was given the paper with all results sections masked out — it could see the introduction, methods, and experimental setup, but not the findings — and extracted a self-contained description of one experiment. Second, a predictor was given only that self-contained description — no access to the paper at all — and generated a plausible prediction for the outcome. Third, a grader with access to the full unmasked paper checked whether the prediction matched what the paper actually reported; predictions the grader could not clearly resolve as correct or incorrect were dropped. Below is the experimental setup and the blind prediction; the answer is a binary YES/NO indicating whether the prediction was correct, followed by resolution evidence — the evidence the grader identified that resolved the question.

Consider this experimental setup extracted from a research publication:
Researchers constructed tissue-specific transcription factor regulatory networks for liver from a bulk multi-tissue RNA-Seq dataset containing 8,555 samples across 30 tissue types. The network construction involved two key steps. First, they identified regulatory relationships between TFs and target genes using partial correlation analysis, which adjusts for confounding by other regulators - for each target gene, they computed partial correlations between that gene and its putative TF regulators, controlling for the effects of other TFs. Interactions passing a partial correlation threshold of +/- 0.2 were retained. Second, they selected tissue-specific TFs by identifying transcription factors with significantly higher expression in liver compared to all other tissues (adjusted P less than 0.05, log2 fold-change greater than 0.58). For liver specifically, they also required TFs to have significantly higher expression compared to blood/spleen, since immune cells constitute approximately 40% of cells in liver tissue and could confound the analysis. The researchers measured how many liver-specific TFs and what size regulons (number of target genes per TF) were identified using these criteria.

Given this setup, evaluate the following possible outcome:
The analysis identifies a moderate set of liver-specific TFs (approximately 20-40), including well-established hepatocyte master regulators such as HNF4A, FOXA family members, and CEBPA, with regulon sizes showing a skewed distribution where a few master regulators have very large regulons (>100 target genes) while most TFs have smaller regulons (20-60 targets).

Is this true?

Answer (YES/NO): NO